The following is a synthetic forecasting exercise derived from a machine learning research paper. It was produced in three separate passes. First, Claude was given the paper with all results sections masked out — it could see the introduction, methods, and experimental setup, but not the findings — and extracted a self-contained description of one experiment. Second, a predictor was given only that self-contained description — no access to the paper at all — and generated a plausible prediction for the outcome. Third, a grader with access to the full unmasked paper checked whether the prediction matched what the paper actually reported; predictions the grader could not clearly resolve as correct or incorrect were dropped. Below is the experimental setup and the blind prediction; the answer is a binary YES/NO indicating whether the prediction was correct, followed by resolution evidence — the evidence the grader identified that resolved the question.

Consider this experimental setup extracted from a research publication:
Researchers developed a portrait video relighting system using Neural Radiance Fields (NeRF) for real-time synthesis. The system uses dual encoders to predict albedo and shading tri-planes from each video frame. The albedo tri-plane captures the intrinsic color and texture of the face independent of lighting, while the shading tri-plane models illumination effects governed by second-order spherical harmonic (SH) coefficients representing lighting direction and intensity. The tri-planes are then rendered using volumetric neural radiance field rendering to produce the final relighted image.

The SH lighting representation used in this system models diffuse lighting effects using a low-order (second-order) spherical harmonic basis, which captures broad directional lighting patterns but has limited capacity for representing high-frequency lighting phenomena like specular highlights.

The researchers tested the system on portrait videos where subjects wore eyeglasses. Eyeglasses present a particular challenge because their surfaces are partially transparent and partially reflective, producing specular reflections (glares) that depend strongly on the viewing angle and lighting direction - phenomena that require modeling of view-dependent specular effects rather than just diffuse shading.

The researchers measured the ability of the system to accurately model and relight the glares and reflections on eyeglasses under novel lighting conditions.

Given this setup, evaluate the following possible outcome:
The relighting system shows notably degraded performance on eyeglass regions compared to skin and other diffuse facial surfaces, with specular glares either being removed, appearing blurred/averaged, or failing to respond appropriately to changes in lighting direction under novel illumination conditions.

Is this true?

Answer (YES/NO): YES